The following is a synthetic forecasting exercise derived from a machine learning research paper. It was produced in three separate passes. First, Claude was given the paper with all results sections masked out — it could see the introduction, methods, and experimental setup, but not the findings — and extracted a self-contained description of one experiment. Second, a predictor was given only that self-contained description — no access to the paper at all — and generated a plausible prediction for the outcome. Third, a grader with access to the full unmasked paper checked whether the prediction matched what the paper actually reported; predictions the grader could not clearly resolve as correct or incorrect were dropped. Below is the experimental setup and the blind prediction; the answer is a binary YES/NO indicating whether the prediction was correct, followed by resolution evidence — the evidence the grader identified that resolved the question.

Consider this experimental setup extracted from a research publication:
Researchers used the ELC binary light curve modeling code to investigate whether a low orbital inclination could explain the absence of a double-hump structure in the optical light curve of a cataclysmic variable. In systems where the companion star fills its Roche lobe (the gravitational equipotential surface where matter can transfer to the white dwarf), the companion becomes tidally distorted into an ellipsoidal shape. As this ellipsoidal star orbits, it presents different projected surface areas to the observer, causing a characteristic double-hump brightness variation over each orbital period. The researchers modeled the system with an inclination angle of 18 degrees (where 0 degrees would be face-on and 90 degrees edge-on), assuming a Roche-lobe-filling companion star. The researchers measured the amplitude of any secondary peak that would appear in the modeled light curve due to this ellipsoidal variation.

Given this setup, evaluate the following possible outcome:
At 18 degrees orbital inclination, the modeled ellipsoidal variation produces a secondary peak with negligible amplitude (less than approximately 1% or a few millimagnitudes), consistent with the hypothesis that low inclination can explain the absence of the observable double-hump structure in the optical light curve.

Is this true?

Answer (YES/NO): NO